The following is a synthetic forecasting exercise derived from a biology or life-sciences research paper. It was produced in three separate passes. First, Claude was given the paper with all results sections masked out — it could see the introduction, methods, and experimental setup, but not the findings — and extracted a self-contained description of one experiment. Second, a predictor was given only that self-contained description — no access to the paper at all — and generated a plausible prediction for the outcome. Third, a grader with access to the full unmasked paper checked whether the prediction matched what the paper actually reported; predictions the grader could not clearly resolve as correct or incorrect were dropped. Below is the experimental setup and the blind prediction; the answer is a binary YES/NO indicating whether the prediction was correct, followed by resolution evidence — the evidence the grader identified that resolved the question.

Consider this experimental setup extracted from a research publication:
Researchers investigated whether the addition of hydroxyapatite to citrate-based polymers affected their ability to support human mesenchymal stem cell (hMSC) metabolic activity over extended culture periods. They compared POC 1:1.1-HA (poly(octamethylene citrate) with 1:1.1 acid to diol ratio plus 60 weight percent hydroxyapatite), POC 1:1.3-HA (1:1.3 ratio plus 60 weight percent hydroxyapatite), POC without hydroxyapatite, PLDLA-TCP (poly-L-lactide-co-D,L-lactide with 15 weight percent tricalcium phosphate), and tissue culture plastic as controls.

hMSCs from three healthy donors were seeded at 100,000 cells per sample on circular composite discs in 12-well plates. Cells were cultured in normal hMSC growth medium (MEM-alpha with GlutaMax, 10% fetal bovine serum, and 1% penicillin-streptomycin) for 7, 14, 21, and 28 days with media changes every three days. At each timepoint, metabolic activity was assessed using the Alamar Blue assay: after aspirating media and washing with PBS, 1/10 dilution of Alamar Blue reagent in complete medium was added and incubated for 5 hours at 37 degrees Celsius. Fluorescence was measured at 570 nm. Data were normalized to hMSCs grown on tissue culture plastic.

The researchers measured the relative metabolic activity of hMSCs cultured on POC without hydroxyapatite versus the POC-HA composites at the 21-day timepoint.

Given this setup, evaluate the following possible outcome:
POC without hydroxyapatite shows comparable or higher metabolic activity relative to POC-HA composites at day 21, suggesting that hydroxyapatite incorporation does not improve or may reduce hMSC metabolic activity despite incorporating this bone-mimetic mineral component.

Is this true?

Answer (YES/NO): NO